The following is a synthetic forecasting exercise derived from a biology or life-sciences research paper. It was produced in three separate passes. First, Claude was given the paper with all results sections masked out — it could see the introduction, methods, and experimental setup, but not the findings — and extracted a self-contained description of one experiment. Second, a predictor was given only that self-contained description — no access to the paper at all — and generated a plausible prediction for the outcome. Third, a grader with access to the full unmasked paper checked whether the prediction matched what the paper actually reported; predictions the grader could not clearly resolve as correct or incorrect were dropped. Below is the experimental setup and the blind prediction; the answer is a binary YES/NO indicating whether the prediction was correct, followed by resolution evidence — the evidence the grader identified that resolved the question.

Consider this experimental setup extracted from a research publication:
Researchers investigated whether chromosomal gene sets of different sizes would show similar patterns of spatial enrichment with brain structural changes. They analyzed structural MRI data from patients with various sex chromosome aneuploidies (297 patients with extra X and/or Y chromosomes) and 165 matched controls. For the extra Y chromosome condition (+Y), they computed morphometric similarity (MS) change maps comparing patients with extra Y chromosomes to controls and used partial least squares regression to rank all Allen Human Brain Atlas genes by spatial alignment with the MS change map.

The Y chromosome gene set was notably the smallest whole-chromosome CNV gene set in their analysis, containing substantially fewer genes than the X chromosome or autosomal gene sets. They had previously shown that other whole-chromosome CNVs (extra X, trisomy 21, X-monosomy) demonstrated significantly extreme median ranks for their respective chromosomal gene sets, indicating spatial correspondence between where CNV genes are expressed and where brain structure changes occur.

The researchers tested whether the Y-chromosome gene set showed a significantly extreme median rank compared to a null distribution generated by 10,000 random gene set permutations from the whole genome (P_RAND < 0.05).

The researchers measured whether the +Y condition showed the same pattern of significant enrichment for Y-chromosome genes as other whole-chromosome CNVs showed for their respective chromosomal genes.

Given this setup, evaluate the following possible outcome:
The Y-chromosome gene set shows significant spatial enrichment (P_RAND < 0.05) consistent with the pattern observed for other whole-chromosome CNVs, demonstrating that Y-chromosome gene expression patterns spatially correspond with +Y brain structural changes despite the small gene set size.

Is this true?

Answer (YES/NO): NO